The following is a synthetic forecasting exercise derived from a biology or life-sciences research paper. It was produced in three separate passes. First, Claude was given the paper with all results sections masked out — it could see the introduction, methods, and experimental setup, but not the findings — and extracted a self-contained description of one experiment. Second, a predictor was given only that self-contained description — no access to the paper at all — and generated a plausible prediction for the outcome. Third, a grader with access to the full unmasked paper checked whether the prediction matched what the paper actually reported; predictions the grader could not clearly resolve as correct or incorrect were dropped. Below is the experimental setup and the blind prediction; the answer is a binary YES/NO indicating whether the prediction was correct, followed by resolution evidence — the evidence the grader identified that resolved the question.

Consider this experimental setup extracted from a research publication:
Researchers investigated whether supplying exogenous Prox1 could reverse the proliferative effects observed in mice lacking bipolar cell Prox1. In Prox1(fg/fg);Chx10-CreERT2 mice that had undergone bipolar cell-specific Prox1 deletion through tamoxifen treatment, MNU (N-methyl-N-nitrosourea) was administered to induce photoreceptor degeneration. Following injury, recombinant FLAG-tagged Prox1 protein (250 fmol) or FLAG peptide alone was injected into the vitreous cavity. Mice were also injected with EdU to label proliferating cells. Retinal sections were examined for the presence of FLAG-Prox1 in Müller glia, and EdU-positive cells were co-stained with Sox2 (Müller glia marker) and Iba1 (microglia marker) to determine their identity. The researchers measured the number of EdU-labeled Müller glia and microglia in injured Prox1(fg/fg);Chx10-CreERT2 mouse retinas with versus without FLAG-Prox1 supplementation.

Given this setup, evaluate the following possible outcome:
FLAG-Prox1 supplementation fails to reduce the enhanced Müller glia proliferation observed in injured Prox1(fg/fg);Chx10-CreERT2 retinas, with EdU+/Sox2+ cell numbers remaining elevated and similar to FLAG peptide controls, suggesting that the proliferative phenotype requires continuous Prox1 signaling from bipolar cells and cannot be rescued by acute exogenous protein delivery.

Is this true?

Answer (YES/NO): NO